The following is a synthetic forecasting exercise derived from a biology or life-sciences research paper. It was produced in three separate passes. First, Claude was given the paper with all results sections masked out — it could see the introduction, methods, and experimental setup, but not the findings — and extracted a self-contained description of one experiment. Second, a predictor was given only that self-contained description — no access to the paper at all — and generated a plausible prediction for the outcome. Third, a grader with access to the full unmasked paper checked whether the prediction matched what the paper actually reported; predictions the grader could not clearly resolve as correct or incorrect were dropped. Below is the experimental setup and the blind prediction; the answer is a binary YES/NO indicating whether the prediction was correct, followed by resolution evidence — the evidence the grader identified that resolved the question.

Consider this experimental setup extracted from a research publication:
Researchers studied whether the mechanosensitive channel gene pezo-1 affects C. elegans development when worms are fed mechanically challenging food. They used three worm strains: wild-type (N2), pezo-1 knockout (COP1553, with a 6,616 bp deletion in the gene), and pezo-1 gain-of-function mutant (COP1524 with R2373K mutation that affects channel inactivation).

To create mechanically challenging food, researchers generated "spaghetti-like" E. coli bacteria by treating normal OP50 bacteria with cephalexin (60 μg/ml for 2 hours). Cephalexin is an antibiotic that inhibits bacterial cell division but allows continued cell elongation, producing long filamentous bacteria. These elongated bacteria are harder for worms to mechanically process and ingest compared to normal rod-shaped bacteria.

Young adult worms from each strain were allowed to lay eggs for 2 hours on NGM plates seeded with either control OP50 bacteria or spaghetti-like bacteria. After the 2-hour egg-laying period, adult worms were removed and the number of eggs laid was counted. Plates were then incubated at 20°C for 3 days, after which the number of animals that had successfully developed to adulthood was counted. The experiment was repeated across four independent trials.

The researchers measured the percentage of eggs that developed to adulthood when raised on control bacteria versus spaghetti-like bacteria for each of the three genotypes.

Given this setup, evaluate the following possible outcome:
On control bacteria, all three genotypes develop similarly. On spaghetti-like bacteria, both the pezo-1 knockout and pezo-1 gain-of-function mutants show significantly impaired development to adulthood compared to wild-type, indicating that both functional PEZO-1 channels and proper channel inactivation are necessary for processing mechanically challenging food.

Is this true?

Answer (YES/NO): NO